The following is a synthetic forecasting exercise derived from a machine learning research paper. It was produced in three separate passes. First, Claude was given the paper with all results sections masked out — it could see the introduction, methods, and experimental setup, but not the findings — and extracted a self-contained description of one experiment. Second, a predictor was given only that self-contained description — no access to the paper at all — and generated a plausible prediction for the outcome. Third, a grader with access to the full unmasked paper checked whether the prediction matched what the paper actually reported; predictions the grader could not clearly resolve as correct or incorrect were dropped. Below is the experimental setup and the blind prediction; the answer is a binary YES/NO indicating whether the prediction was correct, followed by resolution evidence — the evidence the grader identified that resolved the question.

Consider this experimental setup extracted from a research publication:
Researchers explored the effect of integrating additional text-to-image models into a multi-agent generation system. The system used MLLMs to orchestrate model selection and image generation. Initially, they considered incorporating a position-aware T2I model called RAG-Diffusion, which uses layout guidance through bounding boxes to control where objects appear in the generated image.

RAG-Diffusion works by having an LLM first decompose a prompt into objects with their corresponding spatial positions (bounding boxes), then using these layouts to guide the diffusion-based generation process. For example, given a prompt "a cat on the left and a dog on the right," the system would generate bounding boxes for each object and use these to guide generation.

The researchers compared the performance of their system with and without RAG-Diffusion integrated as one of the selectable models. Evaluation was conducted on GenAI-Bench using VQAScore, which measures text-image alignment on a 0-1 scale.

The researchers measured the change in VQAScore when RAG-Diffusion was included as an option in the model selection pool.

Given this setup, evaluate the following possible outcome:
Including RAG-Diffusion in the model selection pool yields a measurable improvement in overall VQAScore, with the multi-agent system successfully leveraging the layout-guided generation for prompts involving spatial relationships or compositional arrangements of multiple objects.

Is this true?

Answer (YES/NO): NO